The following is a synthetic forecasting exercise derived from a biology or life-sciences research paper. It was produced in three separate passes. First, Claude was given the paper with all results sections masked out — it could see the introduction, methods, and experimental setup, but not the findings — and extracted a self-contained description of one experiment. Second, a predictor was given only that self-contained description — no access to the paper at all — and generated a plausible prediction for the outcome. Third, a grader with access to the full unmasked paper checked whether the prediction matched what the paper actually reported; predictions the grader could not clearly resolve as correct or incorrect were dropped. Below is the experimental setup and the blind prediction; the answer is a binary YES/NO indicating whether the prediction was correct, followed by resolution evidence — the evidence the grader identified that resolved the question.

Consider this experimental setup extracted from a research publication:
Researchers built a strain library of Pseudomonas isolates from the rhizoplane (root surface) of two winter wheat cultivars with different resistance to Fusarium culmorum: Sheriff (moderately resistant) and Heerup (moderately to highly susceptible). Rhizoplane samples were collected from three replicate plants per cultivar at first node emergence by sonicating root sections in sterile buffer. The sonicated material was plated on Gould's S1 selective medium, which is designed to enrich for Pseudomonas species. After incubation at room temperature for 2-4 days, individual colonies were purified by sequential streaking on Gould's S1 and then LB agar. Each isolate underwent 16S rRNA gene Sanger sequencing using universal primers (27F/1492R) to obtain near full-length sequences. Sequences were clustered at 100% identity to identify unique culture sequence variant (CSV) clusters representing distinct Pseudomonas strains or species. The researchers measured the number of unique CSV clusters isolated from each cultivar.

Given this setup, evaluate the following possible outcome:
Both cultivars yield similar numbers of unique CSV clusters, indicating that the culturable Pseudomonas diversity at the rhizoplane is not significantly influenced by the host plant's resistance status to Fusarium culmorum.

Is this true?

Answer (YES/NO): NO